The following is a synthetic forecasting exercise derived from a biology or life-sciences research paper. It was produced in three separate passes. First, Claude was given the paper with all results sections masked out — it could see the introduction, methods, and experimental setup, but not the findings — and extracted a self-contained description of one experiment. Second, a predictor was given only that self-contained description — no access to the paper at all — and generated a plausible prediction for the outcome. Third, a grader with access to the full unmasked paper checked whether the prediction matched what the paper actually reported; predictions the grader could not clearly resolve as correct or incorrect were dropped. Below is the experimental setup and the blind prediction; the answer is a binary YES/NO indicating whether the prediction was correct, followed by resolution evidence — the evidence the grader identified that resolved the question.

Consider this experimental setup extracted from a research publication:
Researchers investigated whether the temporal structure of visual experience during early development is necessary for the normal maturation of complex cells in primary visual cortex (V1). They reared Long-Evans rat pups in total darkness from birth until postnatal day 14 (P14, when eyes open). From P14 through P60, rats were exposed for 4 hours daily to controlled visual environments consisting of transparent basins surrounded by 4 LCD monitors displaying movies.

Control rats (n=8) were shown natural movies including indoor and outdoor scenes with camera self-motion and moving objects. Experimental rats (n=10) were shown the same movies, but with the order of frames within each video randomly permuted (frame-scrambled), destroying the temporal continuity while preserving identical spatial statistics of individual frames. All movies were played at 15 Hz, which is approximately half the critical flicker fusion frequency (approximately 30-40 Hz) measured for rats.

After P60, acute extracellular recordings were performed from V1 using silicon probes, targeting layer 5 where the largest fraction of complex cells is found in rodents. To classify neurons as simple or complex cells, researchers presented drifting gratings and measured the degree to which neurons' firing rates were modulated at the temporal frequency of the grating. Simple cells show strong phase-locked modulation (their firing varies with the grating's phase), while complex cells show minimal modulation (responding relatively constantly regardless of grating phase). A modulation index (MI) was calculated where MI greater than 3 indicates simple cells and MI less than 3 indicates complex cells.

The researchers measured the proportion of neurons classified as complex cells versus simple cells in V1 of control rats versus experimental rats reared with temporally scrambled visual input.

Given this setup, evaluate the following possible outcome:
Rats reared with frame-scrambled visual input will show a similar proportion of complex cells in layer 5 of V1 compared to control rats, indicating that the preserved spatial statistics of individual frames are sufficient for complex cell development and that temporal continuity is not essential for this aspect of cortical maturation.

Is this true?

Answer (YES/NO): NO